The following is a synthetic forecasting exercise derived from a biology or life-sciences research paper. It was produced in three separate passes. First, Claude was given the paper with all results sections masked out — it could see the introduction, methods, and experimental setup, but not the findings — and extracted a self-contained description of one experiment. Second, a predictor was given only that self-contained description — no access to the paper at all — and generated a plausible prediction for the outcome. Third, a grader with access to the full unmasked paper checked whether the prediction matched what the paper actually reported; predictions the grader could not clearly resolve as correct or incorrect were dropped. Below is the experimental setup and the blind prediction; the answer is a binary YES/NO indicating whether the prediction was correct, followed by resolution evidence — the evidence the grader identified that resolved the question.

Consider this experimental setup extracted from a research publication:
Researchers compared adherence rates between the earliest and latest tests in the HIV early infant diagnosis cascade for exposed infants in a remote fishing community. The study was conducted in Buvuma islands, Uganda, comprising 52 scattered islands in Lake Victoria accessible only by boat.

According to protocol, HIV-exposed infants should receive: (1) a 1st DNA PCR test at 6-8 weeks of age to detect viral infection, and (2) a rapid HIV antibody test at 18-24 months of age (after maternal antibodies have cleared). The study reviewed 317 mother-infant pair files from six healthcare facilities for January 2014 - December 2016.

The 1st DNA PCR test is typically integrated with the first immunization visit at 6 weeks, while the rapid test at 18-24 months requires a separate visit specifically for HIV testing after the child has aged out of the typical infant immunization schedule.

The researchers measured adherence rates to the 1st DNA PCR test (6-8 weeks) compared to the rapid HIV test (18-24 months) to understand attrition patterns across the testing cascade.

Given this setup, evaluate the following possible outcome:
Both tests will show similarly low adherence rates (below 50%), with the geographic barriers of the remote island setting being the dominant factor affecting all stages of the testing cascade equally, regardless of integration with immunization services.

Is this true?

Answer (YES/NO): NO